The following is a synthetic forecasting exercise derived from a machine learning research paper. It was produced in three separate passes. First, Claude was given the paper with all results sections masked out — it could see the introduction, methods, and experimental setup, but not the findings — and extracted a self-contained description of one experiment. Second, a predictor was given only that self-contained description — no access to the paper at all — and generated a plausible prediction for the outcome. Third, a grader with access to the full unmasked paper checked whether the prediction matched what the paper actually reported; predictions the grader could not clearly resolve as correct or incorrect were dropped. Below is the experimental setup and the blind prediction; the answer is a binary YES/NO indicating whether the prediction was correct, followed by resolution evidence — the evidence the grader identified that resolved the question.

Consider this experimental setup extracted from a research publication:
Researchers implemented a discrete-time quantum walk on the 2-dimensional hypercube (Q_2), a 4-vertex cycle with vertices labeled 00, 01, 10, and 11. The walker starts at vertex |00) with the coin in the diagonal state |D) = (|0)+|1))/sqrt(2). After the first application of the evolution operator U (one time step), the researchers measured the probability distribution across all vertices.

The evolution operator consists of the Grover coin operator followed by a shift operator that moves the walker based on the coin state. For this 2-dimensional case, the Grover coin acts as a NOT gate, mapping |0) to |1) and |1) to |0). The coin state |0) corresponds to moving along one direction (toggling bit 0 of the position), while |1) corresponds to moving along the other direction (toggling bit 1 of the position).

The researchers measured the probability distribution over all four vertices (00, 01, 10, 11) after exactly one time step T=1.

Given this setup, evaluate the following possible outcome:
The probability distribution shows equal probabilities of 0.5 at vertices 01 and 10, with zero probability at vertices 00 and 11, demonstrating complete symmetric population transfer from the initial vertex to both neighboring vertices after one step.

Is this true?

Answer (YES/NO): YES